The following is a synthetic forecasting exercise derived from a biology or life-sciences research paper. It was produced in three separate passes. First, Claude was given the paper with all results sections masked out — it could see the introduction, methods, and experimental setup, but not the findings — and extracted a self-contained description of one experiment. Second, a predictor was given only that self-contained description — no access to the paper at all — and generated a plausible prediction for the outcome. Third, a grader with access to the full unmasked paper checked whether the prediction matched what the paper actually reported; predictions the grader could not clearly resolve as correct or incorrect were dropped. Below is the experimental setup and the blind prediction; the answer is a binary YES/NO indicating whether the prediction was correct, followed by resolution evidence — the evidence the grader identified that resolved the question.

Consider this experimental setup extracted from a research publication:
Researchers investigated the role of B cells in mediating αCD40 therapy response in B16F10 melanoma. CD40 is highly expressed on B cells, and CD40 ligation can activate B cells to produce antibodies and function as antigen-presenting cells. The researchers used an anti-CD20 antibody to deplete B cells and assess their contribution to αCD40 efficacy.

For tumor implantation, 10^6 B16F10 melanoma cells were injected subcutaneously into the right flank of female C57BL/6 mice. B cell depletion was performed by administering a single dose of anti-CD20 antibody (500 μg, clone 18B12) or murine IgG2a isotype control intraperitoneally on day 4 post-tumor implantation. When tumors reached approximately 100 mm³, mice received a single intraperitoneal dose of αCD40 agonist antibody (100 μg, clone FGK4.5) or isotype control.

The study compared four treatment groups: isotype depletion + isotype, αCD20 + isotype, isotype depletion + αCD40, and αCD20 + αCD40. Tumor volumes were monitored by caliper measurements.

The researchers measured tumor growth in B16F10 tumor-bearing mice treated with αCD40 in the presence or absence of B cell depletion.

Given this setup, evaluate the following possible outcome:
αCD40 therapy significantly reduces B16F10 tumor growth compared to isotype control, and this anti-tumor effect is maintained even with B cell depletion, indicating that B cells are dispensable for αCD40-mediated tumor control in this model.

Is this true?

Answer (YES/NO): YES